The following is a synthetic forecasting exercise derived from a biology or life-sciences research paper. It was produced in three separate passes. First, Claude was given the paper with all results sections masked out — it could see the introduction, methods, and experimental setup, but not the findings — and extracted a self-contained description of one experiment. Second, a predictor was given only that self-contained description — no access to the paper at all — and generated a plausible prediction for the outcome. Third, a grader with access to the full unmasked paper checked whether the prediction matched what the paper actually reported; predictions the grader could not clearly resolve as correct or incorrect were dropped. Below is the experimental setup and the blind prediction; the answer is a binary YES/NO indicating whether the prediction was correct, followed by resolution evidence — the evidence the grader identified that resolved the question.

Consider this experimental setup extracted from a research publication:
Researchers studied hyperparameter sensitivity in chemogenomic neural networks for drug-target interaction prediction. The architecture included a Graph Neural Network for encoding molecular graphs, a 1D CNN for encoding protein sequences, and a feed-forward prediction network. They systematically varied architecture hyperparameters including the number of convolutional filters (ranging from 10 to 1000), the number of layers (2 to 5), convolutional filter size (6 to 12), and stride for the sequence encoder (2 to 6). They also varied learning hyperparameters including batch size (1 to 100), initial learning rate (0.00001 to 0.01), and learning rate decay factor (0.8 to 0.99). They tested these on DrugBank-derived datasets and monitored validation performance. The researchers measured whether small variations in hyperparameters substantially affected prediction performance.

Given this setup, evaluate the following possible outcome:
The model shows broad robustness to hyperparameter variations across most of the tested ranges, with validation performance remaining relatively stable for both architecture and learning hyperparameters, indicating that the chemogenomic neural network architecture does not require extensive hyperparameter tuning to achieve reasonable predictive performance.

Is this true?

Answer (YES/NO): YES